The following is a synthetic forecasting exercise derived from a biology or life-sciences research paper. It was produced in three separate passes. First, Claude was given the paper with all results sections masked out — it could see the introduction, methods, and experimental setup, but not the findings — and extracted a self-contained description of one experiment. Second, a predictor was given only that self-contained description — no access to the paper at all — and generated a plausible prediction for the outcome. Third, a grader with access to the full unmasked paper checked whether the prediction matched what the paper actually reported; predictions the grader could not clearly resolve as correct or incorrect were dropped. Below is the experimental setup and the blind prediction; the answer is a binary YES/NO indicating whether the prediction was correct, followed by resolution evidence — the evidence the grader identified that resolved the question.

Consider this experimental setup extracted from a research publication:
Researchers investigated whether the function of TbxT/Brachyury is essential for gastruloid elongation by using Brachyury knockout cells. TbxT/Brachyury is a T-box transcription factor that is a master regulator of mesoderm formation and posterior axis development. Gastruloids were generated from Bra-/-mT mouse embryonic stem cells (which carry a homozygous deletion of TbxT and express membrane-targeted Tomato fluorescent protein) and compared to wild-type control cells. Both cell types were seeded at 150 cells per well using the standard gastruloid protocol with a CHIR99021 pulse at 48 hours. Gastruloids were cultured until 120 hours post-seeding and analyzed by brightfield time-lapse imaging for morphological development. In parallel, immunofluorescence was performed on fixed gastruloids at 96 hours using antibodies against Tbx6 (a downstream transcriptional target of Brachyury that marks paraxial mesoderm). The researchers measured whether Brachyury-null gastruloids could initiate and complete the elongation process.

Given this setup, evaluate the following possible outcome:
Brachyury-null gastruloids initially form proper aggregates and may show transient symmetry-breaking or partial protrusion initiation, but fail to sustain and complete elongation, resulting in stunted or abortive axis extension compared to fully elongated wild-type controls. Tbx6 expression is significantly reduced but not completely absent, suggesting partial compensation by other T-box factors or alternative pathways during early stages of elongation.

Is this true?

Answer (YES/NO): NO